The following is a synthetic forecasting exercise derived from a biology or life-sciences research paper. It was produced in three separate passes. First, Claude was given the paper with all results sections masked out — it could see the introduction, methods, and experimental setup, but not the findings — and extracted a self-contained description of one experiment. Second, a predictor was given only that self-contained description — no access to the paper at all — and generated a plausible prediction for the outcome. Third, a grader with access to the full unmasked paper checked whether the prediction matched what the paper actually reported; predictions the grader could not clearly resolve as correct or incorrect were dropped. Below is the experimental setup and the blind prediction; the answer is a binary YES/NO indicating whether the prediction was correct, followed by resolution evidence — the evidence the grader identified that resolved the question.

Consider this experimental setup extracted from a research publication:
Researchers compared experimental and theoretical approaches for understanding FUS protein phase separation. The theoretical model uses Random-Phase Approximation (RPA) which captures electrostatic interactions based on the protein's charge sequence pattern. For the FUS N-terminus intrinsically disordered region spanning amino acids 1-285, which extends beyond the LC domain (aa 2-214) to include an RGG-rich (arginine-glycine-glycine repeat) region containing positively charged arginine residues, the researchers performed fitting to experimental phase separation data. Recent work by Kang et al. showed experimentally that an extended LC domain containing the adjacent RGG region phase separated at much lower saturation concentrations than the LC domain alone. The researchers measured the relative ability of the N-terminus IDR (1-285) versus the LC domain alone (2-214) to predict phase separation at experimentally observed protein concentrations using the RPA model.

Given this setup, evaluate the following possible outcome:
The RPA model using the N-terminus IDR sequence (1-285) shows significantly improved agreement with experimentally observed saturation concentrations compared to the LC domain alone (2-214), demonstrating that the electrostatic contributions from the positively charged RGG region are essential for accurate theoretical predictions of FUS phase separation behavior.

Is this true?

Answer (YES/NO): YES